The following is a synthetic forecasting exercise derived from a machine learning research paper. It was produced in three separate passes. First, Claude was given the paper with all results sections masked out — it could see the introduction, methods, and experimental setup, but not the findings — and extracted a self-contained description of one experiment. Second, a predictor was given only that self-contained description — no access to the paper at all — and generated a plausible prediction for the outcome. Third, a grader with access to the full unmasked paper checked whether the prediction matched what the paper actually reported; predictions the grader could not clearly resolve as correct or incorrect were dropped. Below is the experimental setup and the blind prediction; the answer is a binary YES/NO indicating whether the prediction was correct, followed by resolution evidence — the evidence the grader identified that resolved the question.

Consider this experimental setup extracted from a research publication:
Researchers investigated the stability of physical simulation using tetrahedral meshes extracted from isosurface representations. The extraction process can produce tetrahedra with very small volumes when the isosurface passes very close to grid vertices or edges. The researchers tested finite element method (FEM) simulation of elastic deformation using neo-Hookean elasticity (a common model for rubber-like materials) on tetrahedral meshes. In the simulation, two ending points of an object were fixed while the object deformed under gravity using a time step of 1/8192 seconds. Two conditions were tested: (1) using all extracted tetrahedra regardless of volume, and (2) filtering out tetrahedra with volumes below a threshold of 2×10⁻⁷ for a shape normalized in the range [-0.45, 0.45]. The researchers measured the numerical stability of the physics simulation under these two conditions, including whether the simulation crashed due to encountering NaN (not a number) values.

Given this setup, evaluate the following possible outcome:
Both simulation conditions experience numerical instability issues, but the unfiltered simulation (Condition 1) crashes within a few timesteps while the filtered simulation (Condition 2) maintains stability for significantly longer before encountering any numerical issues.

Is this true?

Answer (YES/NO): NO